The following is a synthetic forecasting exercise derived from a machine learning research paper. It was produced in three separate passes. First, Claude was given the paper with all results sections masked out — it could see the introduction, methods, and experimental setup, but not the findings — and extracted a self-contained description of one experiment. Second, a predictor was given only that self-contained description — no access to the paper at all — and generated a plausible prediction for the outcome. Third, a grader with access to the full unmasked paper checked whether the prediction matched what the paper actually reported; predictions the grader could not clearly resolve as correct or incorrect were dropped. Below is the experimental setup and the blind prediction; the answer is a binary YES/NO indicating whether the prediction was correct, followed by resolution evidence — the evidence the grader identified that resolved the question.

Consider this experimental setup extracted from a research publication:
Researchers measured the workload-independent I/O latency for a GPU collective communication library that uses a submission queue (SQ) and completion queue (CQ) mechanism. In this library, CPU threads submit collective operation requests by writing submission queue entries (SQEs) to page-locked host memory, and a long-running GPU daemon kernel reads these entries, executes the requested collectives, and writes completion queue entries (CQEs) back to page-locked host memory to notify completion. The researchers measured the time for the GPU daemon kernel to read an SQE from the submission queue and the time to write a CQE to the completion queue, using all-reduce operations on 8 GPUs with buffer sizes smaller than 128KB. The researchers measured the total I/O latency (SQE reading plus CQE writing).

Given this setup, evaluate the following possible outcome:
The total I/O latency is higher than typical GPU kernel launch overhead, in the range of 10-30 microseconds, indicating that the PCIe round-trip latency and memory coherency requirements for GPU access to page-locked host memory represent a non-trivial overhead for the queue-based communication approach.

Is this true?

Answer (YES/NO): NO